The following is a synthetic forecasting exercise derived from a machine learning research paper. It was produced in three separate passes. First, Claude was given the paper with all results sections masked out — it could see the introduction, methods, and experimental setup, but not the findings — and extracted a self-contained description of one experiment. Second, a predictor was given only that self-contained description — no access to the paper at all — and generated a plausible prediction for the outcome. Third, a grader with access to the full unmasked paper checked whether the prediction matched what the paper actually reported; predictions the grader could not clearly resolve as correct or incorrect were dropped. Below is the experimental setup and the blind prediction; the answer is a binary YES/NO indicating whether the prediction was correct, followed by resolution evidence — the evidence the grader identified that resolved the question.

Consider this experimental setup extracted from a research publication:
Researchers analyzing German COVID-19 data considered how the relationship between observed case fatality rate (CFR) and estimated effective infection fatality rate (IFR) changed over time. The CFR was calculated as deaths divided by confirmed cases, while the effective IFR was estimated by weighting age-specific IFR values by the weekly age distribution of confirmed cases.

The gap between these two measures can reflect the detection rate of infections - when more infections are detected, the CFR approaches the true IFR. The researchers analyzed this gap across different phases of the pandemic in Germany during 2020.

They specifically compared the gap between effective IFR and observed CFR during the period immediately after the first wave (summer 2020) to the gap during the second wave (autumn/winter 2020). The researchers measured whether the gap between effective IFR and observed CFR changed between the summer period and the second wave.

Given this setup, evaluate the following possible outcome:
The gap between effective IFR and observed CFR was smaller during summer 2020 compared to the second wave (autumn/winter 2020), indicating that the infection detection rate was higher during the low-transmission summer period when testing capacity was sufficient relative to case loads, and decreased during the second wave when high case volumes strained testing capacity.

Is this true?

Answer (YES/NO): YES